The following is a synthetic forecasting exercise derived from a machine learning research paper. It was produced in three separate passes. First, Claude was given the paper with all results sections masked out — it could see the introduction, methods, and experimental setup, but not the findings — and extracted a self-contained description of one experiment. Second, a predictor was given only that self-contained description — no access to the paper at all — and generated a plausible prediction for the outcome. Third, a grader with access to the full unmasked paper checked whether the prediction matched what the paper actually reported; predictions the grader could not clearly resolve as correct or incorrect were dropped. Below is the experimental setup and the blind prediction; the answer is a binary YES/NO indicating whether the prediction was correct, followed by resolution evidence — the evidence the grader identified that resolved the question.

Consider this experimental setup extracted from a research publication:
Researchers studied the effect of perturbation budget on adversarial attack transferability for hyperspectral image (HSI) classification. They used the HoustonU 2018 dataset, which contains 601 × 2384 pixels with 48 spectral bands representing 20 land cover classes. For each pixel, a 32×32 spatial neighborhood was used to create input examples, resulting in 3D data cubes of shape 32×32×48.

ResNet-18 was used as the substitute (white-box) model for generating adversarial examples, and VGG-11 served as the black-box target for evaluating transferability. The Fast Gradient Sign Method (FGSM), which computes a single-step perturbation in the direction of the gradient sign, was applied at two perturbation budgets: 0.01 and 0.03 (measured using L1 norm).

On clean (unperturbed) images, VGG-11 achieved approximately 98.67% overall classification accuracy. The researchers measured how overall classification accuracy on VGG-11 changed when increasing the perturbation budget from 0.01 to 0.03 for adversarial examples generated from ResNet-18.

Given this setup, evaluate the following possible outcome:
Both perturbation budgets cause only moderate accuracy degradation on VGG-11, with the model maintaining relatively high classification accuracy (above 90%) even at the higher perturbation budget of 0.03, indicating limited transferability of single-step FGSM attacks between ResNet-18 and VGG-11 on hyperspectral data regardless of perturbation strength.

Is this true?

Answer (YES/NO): NO